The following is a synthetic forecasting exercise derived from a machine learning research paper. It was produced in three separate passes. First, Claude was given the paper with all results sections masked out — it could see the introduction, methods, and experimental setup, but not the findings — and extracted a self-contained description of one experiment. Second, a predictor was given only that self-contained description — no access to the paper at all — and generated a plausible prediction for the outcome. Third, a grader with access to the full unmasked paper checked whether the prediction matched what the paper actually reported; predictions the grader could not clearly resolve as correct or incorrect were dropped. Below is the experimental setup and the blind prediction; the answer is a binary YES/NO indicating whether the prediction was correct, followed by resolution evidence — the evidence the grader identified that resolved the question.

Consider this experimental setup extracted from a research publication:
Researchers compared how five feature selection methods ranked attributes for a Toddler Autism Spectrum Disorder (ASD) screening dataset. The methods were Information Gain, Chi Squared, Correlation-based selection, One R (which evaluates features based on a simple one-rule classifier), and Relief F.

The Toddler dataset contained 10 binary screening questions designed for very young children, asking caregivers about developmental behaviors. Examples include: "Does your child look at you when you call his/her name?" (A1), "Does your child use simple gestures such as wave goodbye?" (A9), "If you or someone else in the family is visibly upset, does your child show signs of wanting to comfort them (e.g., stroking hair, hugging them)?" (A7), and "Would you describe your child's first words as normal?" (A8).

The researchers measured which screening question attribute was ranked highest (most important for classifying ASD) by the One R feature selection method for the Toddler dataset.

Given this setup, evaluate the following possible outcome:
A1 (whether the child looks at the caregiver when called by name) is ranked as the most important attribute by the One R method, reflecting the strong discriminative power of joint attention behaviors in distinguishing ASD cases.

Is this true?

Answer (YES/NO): NO